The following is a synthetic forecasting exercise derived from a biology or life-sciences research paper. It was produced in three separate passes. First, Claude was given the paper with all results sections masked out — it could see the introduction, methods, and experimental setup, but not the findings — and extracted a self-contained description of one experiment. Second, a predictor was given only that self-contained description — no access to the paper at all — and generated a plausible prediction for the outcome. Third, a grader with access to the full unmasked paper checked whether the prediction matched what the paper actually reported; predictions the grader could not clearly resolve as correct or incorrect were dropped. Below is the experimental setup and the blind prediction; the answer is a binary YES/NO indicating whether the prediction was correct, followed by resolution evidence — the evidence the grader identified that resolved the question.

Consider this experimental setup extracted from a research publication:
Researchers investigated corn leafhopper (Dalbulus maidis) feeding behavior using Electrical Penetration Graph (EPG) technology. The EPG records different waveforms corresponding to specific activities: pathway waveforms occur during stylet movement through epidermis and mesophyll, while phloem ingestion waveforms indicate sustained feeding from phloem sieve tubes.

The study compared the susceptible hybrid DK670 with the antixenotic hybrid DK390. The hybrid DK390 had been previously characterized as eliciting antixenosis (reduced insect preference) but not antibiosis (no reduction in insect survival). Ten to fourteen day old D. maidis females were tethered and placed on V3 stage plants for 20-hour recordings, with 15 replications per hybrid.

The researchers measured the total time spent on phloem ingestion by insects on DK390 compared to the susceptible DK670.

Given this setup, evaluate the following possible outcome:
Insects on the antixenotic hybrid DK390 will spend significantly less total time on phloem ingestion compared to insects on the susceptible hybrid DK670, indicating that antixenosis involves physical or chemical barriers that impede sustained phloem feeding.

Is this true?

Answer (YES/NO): YES